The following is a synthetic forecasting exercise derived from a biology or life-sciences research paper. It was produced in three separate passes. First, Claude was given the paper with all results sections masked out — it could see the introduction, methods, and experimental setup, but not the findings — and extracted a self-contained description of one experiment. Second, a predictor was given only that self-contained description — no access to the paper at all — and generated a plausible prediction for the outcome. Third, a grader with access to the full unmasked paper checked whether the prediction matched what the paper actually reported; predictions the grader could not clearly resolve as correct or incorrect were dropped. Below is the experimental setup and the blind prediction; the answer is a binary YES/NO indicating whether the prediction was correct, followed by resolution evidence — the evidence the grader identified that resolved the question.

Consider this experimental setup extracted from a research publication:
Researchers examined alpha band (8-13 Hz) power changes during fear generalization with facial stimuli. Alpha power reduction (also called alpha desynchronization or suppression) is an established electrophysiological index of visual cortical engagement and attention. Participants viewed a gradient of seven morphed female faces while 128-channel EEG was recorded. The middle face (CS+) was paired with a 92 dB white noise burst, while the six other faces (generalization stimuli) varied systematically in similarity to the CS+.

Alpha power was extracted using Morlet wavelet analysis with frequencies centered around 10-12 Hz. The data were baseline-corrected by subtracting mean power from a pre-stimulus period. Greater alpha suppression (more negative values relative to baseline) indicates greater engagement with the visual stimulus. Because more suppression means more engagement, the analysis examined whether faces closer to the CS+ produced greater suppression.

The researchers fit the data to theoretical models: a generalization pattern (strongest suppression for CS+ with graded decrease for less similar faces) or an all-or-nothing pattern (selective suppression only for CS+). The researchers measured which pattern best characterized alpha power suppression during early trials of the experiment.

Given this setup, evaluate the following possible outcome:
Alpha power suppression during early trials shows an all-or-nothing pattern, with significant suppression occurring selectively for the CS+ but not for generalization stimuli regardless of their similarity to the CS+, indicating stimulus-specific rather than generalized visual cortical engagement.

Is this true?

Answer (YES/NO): NO